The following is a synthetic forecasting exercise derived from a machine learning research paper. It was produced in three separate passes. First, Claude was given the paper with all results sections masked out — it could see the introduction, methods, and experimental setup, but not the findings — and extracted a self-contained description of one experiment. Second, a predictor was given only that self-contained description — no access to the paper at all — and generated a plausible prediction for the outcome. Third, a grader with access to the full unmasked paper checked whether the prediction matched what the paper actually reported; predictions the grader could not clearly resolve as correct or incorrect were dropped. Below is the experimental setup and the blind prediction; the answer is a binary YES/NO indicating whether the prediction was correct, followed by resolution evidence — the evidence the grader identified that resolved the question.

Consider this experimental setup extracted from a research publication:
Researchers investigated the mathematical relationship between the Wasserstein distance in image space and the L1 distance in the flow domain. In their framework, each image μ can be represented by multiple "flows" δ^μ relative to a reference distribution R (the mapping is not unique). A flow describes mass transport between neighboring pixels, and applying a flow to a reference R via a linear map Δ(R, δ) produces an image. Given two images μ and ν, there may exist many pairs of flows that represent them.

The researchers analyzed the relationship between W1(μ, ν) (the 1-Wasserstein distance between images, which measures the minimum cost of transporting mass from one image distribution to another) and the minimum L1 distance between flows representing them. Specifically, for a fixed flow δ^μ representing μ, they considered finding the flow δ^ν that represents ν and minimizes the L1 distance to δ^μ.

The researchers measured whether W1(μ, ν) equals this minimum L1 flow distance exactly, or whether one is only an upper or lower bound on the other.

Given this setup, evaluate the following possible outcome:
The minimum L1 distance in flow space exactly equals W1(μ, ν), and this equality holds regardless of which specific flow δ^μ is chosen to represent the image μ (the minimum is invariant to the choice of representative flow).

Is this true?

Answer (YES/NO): YES